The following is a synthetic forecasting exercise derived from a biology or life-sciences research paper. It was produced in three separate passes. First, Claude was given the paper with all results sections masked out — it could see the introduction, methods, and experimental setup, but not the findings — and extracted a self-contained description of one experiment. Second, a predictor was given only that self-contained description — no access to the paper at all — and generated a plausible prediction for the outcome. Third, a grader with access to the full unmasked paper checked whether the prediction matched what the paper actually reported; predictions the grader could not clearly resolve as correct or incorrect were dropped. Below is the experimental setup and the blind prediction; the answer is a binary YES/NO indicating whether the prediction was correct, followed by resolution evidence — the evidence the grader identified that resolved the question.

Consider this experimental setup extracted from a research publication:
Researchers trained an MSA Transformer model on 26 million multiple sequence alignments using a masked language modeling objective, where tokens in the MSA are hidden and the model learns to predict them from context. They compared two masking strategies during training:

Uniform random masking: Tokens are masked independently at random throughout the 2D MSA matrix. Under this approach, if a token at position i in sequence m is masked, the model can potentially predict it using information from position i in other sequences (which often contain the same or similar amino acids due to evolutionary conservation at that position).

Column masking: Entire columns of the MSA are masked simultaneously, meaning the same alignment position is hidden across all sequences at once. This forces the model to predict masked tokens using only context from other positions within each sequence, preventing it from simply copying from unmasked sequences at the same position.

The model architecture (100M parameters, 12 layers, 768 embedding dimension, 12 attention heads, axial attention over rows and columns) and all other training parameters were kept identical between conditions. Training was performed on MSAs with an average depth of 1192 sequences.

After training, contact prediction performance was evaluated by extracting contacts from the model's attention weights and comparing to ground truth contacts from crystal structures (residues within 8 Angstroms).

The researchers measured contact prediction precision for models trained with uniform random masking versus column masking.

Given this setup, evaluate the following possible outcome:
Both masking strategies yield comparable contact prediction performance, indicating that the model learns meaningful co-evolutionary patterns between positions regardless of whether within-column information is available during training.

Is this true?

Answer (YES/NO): NO